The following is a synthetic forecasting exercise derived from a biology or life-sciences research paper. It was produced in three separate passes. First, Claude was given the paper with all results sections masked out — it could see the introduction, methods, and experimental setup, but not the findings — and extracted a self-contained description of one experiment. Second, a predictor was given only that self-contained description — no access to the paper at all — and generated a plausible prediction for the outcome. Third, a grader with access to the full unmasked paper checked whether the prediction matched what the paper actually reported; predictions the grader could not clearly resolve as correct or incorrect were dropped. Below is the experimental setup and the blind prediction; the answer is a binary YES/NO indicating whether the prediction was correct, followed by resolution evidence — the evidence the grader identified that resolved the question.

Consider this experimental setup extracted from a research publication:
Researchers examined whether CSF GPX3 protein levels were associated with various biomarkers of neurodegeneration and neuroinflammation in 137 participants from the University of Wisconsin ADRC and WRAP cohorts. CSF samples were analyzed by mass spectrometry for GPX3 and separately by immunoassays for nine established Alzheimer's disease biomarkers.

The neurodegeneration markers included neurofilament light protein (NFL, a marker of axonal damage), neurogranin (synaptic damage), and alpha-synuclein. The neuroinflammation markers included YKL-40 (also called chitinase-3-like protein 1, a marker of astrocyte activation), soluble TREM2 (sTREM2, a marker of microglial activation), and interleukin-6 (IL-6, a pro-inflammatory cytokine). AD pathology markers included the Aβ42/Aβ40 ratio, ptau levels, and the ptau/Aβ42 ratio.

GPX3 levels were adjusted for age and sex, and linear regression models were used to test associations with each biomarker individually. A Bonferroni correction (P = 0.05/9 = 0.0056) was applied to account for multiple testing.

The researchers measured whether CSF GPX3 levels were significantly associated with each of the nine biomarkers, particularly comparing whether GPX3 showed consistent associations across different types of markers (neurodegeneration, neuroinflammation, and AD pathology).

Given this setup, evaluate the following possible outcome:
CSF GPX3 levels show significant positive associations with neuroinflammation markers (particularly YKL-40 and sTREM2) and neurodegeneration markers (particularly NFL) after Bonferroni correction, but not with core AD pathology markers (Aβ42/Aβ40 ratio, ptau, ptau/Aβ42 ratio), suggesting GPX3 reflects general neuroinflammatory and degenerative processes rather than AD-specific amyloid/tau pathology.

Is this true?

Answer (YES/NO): NO